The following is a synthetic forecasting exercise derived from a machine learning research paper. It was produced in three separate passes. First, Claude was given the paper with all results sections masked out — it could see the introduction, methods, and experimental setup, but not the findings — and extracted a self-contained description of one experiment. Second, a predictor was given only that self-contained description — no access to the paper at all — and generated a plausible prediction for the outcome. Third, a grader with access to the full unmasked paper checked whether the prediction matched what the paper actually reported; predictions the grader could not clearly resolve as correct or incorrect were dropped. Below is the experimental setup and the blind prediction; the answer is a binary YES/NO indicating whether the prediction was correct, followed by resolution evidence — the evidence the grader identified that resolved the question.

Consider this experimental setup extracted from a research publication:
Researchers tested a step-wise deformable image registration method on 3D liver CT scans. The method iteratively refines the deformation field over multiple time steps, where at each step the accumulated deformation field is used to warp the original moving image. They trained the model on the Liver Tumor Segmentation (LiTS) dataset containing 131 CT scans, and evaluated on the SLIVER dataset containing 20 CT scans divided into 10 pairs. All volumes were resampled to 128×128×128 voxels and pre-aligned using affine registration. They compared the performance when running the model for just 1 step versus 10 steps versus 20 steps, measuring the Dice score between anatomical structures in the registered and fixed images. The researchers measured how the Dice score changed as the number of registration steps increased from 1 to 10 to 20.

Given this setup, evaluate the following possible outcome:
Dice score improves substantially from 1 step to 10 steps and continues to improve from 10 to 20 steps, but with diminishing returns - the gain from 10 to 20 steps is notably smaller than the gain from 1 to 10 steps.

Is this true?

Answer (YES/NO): YES